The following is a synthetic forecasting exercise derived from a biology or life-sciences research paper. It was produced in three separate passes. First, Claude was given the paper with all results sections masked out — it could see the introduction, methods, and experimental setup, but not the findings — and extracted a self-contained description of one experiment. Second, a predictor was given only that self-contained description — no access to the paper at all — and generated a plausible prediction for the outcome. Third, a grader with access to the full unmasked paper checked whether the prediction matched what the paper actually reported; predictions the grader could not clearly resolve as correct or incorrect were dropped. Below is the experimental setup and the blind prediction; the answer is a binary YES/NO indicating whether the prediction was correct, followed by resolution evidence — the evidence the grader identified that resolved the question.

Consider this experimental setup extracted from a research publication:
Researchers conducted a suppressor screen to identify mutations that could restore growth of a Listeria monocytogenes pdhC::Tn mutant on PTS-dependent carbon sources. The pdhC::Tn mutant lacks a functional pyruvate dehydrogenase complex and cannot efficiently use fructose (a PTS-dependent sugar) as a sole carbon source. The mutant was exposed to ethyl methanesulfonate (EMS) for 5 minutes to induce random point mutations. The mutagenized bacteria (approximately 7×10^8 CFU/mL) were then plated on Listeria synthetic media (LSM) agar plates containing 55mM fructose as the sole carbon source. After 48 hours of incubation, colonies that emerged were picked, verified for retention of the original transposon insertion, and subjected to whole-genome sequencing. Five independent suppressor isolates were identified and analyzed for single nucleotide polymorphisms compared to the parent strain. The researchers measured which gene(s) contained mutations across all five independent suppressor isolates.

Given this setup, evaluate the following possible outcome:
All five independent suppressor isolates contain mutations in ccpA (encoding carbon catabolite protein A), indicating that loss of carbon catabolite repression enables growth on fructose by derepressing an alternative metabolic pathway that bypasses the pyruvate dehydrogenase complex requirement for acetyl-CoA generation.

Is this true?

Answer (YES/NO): NO